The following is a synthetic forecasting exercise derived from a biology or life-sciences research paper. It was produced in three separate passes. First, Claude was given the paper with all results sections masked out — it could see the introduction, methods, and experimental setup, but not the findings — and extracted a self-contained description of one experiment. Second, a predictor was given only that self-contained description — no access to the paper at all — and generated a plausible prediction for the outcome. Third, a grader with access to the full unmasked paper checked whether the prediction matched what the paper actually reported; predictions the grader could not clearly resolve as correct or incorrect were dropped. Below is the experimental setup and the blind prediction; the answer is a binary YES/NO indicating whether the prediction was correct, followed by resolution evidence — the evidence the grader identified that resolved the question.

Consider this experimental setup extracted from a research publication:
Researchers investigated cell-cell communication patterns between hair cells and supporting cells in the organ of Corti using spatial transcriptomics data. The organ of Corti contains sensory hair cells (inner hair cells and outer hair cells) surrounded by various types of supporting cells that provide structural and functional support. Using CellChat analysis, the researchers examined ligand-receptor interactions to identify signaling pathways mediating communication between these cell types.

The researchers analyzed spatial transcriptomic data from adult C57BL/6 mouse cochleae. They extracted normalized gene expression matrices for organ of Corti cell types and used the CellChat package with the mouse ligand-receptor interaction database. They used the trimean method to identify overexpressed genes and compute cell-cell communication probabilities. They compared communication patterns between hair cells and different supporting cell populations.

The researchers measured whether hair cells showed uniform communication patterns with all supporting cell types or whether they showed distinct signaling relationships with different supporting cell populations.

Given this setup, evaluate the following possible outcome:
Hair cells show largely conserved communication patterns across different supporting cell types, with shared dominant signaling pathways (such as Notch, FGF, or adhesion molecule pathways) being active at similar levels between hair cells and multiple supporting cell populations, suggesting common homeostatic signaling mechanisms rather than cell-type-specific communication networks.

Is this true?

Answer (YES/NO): NO